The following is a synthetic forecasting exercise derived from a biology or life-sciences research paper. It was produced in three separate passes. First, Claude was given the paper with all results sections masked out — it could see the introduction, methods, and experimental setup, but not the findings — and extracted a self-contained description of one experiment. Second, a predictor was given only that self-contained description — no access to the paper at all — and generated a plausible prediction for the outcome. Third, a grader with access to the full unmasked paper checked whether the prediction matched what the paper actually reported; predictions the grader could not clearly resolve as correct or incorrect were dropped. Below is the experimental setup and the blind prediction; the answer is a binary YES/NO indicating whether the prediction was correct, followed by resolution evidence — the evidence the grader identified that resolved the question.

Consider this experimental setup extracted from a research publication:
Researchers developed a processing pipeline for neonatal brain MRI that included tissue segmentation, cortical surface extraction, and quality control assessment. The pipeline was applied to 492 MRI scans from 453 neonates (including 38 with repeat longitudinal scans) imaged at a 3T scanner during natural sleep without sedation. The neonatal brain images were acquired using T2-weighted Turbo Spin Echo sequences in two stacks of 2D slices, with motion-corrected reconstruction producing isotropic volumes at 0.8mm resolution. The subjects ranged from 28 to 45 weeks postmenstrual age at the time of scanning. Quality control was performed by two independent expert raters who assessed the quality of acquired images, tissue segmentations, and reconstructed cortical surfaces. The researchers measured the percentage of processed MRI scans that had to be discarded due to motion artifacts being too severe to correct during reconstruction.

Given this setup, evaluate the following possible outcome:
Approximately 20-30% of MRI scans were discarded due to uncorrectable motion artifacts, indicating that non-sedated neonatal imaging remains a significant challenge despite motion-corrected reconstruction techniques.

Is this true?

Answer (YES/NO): NO